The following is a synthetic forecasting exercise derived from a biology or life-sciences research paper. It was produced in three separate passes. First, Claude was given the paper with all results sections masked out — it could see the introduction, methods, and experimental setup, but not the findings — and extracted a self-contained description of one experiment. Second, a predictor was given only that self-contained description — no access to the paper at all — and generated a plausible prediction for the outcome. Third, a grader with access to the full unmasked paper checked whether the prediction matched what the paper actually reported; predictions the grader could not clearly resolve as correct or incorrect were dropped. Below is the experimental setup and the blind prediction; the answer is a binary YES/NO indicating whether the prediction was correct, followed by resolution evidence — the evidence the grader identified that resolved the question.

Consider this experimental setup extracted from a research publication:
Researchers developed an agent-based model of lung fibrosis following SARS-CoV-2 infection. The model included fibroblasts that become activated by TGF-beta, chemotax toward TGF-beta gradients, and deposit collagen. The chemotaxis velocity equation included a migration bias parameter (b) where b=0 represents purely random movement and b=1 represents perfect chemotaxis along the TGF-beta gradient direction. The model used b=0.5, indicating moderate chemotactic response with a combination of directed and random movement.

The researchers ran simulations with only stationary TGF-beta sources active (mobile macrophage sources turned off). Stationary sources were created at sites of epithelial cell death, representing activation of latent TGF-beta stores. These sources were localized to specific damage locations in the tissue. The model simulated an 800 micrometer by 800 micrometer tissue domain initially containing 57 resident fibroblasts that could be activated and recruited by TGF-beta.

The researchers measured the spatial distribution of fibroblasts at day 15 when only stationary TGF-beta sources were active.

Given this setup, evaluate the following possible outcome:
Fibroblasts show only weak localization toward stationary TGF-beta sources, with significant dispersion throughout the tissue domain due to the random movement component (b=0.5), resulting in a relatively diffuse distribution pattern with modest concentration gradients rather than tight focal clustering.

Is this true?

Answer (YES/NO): NO